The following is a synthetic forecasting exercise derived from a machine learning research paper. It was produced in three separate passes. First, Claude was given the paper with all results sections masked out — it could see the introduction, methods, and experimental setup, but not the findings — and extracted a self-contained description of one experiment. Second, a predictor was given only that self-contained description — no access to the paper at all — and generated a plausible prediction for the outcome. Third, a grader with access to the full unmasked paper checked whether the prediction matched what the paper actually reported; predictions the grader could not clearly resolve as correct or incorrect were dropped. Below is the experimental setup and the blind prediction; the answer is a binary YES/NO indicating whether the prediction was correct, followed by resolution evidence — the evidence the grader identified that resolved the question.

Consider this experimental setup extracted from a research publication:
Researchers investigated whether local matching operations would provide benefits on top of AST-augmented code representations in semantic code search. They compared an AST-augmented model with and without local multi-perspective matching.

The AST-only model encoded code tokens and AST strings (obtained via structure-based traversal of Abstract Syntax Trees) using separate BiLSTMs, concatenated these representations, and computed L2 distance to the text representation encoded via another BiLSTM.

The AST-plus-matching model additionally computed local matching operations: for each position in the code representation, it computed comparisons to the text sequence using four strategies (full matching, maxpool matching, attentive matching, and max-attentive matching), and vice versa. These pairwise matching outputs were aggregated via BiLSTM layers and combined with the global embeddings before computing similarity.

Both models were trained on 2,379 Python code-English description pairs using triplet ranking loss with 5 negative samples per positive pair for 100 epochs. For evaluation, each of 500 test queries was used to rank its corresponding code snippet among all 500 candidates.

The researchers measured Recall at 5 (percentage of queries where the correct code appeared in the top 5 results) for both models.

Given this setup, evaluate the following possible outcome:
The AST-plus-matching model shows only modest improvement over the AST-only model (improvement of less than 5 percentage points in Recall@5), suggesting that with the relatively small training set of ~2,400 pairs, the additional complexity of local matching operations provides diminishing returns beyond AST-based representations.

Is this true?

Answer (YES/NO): NO